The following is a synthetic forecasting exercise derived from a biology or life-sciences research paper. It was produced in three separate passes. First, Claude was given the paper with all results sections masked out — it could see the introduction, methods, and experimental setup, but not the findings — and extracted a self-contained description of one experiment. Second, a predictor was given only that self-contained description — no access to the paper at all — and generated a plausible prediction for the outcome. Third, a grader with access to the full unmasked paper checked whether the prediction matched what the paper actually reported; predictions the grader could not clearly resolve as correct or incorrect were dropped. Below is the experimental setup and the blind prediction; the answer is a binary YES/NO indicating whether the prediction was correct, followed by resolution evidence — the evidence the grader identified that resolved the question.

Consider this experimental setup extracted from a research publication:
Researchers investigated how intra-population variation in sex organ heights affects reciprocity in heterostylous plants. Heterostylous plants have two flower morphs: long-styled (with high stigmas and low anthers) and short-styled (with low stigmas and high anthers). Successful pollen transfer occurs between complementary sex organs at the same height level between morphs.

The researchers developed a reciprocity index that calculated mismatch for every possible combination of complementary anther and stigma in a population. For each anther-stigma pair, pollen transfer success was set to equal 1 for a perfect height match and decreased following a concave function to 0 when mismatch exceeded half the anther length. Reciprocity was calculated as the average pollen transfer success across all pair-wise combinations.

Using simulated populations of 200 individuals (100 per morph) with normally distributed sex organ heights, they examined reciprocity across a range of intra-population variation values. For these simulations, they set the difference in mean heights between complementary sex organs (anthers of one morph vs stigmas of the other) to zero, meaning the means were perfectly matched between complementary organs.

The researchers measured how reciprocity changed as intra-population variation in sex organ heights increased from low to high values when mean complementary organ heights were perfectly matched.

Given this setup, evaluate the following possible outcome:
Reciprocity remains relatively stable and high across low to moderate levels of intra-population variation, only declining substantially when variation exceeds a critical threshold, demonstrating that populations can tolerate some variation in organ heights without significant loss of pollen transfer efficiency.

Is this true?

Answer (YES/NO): NO